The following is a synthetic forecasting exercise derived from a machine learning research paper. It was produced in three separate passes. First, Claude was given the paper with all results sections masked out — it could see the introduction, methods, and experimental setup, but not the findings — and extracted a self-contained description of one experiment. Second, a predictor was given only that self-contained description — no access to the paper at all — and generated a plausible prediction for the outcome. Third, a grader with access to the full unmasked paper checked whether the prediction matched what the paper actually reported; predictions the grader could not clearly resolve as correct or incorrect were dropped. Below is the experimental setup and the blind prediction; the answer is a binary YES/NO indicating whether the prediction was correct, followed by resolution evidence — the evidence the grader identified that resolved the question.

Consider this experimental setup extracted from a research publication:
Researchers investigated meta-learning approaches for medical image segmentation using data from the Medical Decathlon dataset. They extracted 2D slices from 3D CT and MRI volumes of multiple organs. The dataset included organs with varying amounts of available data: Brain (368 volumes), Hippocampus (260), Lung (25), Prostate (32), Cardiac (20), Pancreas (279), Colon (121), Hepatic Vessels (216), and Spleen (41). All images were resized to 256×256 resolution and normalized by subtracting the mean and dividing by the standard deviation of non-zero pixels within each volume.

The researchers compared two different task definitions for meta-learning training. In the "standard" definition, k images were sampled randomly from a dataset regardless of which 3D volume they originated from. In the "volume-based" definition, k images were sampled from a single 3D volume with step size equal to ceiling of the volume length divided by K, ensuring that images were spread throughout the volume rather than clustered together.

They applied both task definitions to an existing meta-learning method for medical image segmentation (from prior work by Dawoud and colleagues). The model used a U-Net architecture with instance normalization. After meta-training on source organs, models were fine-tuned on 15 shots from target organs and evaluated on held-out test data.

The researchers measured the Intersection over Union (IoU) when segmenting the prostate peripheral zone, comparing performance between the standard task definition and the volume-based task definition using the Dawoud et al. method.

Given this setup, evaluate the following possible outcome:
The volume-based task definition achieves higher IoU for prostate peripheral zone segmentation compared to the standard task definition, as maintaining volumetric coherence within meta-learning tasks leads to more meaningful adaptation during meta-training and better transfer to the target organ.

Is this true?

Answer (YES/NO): NO